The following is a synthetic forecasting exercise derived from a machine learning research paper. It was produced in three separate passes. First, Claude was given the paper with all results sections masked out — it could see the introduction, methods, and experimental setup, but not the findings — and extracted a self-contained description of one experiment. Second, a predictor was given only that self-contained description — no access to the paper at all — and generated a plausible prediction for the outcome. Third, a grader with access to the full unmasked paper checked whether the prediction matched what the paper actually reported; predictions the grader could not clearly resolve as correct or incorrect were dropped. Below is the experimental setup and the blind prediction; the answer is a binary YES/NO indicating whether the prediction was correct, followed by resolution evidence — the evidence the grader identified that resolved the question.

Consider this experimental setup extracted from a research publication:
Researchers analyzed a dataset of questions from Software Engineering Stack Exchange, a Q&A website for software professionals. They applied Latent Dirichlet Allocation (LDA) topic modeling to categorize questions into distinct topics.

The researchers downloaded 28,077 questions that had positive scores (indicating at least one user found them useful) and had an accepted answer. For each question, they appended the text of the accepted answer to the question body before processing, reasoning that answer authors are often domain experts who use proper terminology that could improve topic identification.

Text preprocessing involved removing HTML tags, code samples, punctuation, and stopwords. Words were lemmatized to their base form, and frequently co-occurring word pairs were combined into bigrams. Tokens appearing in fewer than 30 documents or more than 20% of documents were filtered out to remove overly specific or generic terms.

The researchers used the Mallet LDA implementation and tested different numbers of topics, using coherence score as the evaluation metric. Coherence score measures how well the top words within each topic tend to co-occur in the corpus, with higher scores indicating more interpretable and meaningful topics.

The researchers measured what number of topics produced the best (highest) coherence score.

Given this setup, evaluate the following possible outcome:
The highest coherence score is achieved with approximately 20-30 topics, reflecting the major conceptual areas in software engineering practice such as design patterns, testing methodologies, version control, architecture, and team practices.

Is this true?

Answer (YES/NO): NO